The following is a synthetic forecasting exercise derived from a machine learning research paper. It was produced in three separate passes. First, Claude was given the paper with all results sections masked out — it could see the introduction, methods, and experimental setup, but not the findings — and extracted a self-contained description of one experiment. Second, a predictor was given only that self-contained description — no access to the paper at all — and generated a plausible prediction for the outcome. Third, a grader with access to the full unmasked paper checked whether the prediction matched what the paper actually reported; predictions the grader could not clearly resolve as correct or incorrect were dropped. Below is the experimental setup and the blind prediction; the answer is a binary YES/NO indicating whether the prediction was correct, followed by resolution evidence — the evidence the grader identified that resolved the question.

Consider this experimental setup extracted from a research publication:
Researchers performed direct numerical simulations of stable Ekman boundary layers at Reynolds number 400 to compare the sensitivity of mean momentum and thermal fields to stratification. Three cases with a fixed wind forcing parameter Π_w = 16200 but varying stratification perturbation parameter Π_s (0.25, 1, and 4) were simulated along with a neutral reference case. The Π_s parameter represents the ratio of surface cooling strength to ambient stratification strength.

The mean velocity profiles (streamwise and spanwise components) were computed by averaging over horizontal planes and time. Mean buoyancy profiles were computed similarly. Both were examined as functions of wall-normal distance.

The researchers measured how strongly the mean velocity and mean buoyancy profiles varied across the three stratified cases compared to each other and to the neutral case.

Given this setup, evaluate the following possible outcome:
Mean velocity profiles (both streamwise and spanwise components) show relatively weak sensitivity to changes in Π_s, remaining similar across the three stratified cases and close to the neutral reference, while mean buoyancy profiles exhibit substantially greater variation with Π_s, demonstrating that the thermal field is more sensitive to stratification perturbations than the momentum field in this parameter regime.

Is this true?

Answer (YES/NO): YES